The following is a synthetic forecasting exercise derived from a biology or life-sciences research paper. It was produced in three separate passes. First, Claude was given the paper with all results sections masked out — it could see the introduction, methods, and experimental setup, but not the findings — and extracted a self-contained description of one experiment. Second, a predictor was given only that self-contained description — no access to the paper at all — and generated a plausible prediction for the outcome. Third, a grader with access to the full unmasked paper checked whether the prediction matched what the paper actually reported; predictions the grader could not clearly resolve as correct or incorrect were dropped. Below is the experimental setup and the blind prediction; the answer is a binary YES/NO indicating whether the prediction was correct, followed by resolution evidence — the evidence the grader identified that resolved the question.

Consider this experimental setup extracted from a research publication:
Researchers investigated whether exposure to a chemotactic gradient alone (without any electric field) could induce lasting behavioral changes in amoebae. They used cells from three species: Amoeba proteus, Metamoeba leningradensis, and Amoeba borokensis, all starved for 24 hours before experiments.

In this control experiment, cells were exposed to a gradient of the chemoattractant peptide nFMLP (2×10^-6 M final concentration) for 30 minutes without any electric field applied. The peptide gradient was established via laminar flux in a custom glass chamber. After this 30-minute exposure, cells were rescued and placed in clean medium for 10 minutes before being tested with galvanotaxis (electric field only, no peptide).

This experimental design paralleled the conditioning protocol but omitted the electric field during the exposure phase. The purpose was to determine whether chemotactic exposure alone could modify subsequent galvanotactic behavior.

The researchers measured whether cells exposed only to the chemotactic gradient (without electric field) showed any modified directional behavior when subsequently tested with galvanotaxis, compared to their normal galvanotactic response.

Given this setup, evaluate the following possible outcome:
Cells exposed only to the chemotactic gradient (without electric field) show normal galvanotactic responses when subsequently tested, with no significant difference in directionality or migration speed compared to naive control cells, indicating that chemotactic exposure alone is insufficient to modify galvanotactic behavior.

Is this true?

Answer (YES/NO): YES